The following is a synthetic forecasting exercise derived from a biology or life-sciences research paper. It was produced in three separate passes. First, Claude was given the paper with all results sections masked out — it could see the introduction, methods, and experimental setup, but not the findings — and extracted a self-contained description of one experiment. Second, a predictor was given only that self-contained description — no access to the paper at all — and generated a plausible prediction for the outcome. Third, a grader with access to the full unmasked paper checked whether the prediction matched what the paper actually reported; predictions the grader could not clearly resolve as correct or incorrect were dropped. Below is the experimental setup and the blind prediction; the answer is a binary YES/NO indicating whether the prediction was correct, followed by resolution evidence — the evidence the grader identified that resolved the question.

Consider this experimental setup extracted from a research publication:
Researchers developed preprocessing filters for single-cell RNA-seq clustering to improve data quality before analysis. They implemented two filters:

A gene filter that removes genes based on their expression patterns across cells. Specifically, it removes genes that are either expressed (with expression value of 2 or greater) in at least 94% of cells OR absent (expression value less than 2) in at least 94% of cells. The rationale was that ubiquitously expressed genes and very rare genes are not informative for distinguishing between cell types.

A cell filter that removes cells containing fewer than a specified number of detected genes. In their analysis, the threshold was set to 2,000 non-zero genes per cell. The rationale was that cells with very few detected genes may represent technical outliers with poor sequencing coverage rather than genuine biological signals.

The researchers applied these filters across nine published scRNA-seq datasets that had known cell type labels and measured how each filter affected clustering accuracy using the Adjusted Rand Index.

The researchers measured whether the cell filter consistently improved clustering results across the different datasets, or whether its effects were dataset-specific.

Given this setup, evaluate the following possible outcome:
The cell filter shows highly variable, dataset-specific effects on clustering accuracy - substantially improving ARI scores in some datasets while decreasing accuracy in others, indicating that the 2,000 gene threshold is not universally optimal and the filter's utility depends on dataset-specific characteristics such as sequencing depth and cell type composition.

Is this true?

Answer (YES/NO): NO